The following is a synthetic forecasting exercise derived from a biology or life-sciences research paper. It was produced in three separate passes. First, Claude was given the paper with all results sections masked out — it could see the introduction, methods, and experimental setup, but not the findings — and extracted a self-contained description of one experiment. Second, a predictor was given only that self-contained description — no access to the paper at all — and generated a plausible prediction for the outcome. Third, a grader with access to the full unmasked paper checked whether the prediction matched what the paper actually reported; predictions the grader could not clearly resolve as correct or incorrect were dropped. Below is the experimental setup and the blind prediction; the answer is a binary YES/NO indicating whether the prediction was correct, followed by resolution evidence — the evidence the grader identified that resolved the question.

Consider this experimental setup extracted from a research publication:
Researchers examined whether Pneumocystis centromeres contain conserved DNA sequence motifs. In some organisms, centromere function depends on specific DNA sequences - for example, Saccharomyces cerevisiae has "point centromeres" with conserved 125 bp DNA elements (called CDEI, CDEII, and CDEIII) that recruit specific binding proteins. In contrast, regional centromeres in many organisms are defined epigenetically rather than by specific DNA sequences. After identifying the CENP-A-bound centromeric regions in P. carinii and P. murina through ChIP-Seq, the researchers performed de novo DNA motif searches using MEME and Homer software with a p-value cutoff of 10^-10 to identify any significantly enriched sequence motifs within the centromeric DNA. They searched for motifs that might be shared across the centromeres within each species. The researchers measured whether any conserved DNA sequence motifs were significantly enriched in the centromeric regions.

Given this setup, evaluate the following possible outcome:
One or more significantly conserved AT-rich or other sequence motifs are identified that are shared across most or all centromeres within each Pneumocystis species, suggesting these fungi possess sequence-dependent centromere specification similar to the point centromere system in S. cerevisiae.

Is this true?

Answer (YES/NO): NO